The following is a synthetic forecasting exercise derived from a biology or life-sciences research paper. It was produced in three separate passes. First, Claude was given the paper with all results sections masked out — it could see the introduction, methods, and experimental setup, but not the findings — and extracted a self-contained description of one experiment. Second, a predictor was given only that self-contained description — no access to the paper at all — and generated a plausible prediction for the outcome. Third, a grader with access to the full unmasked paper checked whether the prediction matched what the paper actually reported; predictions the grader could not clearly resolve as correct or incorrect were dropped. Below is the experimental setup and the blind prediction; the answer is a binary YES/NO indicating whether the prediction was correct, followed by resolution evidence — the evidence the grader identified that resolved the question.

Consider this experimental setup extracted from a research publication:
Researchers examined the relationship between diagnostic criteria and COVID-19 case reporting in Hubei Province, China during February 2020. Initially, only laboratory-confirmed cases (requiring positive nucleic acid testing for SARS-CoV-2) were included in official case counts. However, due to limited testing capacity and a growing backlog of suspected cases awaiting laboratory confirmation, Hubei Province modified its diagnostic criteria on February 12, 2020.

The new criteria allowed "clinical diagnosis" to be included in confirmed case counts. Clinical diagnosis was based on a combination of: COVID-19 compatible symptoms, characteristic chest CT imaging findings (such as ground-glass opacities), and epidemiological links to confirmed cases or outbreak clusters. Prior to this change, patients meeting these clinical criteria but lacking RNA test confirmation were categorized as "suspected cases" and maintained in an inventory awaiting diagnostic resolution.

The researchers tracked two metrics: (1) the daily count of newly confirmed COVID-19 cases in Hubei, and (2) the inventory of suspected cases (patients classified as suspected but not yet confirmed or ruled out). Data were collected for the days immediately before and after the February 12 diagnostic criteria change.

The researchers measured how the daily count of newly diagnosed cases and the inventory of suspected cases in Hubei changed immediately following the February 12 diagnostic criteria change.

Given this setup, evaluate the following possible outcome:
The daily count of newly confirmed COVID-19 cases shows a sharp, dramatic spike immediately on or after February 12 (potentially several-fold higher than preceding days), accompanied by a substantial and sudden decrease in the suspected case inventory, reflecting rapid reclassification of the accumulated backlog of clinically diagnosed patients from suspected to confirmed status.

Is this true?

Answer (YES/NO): YES